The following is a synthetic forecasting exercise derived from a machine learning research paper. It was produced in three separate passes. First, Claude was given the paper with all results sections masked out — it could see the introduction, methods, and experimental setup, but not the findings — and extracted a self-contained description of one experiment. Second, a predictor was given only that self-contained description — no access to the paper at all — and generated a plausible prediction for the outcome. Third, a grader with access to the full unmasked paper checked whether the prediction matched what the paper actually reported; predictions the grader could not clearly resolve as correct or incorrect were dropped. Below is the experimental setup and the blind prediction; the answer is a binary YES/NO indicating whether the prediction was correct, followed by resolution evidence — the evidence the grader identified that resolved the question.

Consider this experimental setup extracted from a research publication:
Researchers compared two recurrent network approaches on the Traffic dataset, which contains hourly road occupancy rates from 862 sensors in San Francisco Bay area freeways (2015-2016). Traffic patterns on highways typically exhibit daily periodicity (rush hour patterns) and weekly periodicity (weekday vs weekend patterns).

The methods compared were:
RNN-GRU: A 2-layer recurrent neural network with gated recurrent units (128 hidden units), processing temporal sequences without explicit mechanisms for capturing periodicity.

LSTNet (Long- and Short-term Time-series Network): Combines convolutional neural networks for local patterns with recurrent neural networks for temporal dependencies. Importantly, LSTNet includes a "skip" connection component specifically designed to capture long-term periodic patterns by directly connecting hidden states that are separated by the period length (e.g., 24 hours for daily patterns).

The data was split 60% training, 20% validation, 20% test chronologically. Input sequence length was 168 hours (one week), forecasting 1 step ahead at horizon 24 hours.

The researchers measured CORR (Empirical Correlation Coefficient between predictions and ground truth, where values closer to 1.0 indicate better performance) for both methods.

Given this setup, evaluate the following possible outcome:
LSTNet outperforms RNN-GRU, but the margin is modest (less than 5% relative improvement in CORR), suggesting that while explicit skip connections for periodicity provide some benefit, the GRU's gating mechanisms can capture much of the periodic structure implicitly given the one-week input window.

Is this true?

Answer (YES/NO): YES